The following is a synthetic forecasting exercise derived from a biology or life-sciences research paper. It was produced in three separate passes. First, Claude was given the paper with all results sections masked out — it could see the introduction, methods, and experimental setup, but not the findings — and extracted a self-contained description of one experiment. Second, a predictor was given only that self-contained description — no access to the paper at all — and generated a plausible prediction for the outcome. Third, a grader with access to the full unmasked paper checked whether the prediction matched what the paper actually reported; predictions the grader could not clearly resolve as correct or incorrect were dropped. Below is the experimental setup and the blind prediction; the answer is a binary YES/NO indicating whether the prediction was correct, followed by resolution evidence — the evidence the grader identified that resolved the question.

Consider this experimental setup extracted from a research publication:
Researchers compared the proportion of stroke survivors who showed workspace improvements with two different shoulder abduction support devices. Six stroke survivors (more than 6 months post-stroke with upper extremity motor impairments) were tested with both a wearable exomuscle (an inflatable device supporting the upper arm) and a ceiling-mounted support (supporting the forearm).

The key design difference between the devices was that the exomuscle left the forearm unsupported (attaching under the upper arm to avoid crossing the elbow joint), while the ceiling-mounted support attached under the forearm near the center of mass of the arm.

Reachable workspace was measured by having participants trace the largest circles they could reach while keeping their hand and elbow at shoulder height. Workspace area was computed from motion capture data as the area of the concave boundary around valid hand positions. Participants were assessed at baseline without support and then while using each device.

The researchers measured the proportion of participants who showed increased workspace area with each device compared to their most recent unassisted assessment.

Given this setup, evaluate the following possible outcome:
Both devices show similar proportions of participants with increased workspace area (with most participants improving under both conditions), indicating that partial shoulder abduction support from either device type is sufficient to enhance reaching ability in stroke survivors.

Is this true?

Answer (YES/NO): NO